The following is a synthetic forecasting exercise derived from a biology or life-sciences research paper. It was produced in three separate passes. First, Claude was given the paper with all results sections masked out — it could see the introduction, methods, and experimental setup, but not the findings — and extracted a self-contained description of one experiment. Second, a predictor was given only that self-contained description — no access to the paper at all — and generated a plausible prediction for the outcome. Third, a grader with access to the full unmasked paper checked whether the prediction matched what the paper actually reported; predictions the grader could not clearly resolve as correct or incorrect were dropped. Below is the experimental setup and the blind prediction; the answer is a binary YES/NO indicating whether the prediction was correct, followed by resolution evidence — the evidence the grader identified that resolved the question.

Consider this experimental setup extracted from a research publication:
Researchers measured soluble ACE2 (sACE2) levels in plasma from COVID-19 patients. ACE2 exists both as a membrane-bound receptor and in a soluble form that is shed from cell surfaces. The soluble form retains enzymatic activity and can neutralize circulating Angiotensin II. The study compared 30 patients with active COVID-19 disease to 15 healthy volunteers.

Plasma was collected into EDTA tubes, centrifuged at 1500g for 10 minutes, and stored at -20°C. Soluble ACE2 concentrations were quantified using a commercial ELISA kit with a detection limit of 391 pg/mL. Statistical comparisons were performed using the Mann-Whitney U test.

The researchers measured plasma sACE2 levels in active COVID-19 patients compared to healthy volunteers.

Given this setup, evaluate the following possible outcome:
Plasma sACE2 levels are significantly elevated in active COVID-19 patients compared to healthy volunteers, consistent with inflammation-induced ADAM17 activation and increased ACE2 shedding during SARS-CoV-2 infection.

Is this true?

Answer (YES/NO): NO